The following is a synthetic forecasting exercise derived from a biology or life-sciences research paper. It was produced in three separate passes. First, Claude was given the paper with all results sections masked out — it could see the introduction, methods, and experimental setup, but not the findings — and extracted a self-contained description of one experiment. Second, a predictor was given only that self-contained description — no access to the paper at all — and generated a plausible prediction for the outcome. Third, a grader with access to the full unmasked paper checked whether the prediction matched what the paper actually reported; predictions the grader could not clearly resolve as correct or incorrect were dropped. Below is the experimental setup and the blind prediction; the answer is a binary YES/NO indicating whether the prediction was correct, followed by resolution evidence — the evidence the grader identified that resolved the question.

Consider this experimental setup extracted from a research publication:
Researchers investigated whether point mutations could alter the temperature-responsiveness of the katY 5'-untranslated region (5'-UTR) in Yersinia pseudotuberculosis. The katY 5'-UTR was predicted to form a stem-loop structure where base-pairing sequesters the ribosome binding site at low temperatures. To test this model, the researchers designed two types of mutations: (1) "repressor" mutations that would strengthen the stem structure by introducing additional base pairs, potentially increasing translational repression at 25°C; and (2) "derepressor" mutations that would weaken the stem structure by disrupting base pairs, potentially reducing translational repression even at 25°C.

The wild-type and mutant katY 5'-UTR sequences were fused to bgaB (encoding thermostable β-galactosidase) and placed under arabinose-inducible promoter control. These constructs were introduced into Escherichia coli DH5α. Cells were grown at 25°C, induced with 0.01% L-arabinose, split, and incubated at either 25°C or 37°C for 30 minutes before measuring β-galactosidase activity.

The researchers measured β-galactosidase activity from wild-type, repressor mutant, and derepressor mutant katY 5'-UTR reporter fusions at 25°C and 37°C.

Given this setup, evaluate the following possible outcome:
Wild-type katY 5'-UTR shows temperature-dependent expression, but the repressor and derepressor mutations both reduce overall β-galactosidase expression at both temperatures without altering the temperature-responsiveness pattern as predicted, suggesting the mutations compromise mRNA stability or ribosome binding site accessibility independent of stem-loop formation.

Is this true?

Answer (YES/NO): NO